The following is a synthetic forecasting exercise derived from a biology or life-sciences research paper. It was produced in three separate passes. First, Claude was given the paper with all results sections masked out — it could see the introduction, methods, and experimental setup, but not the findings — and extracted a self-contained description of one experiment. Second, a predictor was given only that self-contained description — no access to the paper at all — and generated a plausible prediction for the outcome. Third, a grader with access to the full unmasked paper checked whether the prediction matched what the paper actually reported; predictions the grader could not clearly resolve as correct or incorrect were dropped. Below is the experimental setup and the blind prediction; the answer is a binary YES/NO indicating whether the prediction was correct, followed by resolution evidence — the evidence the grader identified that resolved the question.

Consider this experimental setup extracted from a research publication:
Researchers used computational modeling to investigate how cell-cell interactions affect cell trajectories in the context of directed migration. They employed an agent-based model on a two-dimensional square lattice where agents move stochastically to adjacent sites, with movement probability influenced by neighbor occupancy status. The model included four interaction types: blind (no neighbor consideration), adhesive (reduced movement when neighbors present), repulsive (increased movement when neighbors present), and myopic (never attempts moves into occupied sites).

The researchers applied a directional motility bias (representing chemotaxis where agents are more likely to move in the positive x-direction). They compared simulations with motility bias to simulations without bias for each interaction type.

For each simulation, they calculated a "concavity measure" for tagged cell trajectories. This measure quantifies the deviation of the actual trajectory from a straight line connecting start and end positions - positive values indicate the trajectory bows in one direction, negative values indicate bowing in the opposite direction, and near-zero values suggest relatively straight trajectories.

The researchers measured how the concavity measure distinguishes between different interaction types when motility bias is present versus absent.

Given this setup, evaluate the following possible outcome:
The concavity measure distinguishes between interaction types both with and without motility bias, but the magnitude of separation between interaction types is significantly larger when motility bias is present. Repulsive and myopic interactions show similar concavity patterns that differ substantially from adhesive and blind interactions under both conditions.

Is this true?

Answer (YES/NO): NO